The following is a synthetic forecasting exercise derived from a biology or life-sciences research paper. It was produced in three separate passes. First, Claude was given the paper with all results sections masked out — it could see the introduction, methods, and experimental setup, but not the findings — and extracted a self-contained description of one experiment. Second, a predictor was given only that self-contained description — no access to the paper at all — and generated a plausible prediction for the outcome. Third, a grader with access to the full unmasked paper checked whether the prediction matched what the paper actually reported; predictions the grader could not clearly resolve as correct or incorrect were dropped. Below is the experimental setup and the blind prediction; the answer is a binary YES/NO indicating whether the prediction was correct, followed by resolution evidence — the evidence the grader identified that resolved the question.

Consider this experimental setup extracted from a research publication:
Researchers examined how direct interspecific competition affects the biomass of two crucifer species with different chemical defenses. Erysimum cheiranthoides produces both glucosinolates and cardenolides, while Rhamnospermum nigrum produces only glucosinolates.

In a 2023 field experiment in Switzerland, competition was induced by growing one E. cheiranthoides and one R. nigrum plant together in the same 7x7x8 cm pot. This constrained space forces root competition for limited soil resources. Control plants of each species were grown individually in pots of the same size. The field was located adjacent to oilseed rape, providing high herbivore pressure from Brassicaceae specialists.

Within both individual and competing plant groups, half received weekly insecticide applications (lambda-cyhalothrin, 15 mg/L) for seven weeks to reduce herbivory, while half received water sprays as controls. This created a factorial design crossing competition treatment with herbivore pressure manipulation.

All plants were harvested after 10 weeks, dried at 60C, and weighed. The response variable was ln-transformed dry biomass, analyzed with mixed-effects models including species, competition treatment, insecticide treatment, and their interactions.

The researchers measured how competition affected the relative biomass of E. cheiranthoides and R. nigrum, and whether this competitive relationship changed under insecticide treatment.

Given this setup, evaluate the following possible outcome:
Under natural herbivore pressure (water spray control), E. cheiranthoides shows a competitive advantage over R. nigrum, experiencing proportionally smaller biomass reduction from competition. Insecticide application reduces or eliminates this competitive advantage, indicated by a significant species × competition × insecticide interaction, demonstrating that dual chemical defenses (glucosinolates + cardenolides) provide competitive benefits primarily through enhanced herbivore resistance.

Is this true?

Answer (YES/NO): YES